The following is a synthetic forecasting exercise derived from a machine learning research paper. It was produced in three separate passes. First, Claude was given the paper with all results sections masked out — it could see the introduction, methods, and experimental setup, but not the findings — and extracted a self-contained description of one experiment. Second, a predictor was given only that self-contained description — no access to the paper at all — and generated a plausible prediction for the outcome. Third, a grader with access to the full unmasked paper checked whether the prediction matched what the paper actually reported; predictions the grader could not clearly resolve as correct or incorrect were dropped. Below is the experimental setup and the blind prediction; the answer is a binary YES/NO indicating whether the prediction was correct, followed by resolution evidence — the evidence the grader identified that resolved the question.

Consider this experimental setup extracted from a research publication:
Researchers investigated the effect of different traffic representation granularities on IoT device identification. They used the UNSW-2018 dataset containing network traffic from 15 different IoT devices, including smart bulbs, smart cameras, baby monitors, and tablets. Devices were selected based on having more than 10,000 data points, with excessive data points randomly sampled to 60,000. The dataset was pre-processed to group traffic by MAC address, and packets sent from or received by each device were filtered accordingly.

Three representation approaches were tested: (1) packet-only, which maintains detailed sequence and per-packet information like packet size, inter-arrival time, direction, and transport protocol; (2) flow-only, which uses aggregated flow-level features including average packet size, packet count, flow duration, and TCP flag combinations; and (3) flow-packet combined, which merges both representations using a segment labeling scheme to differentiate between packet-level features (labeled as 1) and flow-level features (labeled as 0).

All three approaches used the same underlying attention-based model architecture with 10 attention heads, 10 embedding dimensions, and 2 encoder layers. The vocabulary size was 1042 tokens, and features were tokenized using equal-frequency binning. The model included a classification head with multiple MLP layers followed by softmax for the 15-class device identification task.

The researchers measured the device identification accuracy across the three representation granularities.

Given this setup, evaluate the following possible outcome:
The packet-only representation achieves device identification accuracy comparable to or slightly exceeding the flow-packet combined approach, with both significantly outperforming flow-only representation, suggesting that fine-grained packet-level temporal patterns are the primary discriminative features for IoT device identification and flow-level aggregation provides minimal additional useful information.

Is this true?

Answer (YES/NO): NO